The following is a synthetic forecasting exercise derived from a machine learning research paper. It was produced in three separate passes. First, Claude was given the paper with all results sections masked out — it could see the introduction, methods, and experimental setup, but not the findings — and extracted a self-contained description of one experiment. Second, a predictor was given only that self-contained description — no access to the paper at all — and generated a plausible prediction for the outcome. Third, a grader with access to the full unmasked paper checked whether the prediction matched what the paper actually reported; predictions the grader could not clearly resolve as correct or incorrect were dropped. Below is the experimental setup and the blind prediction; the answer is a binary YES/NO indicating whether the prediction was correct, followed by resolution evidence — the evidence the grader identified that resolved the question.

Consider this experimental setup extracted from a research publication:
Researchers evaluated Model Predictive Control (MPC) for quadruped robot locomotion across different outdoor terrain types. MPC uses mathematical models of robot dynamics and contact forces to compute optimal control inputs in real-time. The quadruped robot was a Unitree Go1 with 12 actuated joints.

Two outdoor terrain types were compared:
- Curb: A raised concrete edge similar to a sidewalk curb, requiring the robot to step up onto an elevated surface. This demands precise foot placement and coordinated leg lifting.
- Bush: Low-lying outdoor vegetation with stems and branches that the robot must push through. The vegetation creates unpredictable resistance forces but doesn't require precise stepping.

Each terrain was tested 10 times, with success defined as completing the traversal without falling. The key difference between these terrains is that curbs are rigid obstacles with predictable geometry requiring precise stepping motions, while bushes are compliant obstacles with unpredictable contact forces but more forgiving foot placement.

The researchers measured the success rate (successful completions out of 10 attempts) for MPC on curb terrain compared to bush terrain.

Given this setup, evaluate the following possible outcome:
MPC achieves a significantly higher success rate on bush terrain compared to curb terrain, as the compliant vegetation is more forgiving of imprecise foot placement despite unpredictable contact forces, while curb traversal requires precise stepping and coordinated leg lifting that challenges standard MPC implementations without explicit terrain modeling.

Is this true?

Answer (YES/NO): YES